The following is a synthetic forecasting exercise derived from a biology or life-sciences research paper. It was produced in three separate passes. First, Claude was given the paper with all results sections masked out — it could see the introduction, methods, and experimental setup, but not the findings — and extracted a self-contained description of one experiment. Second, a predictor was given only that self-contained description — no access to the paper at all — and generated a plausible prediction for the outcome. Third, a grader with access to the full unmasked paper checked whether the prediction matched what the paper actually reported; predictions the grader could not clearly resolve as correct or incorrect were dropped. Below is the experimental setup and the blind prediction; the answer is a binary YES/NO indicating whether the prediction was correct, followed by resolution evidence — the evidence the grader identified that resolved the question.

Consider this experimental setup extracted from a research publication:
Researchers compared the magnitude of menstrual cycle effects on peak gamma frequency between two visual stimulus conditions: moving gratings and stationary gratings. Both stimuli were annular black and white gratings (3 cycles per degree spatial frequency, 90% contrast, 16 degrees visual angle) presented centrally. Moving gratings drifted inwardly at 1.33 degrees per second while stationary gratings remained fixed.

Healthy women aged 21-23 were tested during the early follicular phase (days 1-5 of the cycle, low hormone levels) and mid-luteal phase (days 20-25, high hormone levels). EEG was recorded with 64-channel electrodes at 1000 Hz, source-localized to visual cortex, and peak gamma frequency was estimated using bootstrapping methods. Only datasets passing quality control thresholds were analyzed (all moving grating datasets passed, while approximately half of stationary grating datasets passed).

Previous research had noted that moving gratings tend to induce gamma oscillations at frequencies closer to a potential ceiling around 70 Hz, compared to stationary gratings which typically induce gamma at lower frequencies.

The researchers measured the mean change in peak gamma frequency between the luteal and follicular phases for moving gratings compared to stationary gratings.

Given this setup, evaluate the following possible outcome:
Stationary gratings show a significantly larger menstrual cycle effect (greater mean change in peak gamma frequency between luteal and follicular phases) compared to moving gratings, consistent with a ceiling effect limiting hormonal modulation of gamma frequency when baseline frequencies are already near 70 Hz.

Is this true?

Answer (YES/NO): YES